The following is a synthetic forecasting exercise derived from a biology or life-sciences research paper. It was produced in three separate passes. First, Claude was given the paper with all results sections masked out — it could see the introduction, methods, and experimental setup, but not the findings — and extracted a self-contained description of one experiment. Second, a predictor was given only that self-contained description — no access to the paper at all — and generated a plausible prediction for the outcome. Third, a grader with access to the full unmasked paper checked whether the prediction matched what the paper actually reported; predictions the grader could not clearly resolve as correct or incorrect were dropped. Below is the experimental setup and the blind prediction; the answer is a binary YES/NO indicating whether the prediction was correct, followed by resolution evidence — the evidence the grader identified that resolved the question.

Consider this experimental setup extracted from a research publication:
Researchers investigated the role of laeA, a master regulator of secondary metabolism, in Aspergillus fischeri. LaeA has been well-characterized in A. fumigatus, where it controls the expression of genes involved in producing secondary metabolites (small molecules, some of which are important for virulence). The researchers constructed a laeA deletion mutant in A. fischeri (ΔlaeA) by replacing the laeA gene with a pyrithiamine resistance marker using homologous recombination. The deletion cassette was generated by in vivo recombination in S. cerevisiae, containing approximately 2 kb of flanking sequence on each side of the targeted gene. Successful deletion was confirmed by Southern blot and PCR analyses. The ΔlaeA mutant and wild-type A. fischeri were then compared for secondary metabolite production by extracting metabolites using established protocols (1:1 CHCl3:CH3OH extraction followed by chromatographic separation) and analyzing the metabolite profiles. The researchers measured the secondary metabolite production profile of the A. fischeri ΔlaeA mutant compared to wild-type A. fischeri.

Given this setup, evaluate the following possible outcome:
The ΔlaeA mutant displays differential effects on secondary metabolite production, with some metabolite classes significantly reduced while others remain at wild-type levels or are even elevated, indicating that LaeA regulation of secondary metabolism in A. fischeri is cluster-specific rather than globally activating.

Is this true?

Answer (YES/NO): NO